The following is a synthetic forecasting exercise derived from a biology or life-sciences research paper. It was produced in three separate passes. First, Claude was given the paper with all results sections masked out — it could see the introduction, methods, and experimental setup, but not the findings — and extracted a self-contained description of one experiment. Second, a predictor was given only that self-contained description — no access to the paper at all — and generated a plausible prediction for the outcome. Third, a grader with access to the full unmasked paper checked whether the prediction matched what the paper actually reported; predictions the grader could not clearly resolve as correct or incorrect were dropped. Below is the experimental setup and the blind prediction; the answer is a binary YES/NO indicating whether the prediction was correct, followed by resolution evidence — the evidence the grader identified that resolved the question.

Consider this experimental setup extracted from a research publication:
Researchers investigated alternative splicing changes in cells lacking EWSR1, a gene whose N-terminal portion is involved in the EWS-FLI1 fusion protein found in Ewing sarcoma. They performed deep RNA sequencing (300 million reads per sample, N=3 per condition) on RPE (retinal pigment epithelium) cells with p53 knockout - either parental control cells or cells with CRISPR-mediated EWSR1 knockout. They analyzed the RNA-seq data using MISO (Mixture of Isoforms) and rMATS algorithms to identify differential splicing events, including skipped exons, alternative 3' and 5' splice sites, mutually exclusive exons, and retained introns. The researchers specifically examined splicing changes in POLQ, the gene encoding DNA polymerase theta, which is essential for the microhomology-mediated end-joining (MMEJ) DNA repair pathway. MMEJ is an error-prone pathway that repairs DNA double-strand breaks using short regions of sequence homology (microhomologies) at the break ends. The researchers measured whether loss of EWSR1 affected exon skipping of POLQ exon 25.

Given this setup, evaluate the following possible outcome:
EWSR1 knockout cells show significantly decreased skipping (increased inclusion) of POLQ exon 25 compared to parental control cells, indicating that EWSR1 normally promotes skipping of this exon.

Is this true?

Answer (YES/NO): NO